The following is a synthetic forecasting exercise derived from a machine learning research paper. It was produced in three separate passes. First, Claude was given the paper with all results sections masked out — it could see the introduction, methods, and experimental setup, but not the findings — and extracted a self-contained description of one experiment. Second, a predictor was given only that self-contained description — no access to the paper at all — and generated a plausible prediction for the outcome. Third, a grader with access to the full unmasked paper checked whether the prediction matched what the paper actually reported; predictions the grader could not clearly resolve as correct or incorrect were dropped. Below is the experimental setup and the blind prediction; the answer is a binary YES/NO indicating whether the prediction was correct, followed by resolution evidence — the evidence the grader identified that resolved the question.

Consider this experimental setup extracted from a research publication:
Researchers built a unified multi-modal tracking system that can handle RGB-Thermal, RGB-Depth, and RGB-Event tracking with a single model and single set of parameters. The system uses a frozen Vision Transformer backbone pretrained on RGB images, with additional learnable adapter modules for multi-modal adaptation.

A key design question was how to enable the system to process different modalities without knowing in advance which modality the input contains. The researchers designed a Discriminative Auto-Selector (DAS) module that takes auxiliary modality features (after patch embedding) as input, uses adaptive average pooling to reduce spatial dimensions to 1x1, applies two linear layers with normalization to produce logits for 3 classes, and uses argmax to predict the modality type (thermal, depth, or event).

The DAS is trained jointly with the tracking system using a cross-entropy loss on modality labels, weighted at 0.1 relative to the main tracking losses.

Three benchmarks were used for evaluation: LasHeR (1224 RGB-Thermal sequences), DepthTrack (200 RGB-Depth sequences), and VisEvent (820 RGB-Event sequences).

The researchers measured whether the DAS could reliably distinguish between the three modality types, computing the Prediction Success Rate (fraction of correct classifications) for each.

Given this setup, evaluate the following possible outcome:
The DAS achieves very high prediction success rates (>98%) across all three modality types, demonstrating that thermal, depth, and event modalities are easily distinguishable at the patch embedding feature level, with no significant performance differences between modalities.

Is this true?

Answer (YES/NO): YES